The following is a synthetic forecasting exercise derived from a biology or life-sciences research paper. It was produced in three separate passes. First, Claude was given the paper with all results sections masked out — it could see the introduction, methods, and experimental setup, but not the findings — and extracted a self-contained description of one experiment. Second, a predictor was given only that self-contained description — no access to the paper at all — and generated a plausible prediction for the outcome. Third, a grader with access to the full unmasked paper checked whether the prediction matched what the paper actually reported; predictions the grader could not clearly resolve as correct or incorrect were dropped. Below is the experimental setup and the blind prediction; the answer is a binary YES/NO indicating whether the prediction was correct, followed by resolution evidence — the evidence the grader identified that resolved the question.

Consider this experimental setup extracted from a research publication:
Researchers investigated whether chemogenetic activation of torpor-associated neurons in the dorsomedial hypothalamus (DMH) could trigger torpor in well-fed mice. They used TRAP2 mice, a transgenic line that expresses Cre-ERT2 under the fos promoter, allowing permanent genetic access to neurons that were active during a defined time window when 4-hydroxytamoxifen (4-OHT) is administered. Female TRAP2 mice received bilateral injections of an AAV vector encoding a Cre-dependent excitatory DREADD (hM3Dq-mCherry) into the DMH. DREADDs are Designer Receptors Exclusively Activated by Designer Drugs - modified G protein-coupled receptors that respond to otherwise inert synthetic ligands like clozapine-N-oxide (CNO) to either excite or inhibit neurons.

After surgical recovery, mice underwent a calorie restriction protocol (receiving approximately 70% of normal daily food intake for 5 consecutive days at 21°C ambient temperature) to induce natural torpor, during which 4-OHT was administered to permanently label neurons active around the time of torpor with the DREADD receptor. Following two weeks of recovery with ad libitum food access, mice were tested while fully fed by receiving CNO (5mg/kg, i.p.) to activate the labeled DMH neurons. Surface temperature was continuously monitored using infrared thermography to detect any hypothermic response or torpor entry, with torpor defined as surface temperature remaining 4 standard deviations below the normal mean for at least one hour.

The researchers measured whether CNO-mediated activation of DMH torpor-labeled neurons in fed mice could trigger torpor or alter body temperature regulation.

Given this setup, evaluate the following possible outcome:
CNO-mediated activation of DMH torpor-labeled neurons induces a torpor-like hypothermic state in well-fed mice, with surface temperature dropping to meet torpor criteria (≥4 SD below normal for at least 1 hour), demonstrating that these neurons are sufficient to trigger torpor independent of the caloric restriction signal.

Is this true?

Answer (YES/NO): NO